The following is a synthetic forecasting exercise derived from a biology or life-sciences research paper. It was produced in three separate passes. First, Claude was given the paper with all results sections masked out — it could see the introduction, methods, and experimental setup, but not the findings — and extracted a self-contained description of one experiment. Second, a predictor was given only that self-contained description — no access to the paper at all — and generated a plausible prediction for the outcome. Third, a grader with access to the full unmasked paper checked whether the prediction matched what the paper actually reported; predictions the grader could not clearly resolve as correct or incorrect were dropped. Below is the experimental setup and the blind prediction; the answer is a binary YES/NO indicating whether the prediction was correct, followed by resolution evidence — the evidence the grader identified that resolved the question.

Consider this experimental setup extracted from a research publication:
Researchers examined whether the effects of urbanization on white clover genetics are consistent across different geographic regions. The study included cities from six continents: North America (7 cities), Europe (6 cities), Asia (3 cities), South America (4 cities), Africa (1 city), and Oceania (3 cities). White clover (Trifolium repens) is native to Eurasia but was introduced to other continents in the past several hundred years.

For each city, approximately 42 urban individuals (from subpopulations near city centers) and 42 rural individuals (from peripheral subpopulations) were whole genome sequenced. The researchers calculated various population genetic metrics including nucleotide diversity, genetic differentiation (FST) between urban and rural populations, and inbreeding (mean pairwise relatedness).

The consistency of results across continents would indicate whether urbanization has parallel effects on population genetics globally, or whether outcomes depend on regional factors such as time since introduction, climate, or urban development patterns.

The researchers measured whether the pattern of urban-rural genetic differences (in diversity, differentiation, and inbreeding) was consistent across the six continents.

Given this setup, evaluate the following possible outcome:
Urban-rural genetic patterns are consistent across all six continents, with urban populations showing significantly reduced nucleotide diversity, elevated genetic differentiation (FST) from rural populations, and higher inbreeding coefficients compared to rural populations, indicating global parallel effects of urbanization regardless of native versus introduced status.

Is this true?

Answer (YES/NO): NO